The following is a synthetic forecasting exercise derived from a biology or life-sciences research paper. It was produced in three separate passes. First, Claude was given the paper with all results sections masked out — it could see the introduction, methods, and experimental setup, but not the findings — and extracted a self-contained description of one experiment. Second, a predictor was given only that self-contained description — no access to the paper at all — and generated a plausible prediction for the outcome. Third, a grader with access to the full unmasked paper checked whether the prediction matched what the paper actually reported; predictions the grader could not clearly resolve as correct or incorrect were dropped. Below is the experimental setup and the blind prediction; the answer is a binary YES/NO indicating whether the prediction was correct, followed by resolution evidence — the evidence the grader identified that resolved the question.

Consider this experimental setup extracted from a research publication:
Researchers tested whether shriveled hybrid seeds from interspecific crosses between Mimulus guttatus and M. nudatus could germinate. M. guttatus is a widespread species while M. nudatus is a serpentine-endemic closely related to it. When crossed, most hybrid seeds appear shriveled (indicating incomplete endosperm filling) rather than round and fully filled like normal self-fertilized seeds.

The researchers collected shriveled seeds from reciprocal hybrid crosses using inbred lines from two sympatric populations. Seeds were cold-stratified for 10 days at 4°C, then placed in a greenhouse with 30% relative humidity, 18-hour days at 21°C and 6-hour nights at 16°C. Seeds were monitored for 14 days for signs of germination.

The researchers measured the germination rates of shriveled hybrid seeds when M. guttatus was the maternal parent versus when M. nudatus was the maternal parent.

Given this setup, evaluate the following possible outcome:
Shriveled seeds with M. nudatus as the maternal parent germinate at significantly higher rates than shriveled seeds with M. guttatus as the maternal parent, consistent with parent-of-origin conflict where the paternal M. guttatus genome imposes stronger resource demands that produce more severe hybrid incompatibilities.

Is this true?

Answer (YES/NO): NO